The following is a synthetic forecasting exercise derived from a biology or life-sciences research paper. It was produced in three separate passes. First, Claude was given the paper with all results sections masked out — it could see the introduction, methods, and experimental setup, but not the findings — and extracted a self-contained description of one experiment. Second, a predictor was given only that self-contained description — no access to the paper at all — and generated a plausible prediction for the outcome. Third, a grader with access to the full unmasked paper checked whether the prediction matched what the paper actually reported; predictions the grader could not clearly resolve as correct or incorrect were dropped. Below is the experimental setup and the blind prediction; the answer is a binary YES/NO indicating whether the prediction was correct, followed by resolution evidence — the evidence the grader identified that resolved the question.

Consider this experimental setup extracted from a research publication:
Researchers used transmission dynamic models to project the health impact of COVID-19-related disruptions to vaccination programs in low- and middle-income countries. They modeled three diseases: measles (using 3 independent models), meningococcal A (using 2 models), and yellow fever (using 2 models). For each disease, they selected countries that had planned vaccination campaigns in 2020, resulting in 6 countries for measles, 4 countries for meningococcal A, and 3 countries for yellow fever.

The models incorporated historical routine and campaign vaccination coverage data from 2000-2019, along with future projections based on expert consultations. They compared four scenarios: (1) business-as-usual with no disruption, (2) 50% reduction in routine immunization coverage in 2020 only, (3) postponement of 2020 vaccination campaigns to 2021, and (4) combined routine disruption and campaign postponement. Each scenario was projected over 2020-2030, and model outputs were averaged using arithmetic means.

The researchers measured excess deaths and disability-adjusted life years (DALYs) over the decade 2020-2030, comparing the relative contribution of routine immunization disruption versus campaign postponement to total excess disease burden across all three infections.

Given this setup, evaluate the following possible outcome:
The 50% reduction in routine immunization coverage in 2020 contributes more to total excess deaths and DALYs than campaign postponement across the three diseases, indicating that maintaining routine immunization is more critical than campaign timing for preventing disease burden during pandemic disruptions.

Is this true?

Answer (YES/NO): YES